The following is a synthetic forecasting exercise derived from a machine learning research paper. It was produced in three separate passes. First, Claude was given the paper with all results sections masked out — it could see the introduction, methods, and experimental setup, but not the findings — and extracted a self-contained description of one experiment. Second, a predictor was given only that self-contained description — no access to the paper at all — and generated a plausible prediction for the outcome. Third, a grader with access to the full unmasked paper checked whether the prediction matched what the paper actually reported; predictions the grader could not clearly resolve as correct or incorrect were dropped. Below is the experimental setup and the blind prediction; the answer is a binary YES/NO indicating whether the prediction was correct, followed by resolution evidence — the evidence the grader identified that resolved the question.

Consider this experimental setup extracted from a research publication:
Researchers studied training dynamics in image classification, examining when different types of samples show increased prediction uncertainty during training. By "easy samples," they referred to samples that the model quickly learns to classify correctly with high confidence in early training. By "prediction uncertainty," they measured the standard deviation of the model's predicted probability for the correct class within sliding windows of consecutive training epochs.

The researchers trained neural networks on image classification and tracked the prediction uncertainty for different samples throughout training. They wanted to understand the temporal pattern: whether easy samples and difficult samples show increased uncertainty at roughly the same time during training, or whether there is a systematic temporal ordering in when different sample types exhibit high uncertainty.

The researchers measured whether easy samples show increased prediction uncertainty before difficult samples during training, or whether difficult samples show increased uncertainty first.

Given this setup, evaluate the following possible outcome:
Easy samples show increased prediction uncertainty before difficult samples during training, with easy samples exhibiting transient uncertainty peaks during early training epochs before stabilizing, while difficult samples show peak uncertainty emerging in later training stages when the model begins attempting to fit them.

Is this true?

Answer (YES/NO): YES